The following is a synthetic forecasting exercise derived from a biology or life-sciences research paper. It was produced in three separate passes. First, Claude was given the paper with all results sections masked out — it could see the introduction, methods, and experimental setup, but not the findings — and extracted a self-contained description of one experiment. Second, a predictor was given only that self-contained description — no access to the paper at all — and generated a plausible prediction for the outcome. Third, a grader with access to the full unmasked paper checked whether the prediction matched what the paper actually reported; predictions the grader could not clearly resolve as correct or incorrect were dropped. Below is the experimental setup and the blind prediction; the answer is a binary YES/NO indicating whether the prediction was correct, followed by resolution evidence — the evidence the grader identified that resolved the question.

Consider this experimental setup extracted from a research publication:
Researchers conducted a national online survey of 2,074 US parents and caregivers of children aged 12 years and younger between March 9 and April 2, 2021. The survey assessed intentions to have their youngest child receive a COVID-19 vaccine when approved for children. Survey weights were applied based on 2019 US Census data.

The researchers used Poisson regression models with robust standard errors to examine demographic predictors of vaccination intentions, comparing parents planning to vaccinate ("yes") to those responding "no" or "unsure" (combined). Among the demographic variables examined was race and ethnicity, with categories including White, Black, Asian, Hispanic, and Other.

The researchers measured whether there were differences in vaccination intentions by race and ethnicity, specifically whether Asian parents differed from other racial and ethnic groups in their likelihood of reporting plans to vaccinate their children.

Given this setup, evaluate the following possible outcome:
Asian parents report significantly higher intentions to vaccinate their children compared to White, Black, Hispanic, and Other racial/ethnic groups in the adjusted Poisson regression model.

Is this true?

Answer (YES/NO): NO